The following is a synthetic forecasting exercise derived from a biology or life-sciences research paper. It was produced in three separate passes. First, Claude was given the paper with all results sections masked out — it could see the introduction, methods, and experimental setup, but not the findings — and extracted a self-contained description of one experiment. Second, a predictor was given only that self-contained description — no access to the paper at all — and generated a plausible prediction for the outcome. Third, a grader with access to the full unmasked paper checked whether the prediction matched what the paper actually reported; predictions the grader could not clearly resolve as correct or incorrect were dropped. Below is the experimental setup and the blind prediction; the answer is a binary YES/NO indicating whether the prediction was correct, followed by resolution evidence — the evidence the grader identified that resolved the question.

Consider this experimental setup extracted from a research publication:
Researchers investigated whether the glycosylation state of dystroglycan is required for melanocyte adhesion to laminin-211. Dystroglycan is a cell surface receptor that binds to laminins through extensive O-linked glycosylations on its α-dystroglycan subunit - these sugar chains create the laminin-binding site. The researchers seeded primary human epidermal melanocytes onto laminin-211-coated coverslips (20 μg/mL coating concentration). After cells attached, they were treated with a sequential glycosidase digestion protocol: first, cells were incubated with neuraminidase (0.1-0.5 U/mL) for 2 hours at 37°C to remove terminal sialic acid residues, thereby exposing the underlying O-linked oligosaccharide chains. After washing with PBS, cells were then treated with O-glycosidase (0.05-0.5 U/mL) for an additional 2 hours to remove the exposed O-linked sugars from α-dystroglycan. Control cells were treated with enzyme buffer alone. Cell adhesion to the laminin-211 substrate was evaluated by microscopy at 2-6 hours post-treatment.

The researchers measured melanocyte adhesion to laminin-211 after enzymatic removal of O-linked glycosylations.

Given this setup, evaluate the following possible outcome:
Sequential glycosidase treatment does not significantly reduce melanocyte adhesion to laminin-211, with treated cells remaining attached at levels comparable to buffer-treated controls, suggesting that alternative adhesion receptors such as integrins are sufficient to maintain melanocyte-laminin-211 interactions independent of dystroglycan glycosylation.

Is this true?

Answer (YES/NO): NO